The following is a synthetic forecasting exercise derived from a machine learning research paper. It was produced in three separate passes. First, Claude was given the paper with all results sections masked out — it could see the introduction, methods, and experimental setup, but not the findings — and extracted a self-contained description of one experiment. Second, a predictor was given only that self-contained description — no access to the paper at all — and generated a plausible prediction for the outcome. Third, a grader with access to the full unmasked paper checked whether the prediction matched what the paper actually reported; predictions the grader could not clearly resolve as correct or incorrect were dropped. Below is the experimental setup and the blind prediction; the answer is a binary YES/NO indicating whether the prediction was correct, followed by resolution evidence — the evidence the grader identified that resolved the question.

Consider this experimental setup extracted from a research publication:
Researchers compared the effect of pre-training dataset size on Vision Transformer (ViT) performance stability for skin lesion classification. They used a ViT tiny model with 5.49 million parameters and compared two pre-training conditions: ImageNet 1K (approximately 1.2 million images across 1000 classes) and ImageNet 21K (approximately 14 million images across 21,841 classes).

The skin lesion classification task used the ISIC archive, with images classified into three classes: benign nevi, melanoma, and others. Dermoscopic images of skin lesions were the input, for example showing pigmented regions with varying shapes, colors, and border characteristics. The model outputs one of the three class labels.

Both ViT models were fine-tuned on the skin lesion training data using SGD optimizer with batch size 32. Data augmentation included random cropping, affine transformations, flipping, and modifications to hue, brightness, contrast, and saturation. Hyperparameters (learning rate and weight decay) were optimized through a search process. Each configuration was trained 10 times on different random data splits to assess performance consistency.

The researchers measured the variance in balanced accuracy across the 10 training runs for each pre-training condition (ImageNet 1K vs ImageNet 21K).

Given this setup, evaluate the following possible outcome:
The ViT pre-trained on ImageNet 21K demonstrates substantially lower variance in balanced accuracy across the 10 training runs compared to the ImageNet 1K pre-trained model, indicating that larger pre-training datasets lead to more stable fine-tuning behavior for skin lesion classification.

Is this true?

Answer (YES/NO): YES